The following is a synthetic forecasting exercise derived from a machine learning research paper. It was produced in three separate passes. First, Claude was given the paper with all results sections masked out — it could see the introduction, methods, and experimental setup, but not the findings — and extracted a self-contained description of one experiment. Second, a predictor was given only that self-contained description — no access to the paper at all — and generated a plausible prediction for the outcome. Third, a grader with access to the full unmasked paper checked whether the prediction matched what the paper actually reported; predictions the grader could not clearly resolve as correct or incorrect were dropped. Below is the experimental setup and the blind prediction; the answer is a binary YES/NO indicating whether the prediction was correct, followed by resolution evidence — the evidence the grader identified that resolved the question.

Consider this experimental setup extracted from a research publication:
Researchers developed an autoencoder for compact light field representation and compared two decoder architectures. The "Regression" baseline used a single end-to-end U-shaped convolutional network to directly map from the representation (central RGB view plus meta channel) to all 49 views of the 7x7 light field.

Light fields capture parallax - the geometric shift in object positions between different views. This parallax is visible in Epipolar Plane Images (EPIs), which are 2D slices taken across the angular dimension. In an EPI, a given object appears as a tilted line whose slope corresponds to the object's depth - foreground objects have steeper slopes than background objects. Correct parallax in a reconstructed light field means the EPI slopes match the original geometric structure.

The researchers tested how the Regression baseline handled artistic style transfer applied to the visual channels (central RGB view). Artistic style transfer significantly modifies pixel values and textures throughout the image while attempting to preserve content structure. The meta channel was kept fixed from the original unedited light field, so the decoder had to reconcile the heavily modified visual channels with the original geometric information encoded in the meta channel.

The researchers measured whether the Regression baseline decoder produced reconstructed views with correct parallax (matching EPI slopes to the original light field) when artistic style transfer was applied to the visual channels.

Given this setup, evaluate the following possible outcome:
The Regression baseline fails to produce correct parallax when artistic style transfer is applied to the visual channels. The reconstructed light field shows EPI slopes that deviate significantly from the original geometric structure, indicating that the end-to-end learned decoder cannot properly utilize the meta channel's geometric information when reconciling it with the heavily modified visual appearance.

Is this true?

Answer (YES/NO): YES